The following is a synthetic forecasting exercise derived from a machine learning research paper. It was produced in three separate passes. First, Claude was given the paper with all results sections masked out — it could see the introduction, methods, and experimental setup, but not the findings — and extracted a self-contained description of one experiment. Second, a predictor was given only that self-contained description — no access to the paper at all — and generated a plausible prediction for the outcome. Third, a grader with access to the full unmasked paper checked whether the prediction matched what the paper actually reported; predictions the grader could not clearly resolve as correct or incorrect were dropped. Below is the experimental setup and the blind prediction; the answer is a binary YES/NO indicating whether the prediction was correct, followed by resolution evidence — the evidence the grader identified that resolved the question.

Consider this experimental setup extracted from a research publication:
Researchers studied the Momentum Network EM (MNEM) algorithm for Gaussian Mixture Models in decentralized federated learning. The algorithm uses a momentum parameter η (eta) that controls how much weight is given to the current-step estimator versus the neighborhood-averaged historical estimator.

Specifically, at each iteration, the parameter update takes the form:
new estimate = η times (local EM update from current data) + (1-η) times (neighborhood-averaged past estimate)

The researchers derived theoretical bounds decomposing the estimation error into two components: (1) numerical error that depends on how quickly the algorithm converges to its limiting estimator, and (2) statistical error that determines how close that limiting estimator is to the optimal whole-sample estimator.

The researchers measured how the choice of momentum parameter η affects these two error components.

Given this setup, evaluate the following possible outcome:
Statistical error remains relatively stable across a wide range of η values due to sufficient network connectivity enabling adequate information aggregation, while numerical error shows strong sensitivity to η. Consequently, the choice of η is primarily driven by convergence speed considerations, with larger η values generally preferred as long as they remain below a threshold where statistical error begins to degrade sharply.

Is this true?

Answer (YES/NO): NO